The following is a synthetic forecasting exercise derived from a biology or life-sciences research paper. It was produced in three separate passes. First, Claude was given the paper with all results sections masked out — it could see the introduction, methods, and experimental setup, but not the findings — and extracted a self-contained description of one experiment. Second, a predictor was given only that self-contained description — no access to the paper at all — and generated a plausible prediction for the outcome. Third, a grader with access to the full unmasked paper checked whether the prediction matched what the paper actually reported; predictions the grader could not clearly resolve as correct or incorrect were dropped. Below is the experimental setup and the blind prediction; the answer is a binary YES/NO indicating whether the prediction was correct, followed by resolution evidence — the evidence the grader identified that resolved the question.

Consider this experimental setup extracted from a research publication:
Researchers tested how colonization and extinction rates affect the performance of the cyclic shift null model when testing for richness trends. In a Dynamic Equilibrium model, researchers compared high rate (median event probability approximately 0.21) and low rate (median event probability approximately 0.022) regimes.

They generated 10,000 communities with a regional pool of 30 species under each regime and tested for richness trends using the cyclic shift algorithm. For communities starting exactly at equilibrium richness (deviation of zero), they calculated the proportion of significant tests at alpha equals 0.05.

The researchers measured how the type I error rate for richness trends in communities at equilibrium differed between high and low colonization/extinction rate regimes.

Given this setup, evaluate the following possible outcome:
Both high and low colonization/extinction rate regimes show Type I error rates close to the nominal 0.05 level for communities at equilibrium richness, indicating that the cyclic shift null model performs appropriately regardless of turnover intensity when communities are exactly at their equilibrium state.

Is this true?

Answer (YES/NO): NO